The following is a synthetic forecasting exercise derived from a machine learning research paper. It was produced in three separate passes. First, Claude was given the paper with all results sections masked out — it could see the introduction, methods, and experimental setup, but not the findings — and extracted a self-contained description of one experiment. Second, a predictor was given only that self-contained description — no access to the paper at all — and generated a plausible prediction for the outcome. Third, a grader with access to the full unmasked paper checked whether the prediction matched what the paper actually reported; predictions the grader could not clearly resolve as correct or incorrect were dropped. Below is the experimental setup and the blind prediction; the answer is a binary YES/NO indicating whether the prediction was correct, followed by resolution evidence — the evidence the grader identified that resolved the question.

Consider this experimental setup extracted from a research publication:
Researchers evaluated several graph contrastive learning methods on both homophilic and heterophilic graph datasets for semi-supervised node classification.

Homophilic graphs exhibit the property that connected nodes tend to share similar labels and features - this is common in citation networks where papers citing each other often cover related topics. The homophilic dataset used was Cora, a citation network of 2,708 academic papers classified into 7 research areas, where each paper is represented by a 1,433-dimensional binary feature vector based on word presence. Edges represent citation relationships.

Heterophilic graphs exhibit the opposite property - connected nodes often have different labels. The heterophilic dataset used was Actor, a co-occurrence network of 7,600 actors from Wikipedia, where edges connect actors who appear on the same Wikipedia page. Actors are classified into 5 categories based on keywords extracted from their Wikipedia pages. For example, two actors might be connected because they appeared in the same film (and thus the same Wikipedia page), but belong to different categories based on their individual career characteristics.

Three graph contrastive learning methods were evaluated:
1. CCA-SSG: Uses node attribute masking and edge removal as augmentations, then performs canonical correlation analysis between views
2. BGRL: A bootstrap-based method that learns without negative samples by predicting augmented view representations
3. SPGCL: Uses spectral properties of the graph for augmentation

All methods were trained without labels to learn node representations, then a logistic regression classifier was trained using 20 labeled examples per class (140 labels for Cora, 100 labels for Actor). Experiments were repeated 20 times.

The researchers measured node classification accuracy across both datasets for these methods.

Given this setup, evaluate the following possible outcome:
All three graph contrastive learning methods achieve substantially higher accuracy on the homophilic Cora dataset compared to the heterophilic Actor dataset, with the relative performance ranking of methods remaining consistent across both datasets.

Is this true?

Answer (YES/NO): YES